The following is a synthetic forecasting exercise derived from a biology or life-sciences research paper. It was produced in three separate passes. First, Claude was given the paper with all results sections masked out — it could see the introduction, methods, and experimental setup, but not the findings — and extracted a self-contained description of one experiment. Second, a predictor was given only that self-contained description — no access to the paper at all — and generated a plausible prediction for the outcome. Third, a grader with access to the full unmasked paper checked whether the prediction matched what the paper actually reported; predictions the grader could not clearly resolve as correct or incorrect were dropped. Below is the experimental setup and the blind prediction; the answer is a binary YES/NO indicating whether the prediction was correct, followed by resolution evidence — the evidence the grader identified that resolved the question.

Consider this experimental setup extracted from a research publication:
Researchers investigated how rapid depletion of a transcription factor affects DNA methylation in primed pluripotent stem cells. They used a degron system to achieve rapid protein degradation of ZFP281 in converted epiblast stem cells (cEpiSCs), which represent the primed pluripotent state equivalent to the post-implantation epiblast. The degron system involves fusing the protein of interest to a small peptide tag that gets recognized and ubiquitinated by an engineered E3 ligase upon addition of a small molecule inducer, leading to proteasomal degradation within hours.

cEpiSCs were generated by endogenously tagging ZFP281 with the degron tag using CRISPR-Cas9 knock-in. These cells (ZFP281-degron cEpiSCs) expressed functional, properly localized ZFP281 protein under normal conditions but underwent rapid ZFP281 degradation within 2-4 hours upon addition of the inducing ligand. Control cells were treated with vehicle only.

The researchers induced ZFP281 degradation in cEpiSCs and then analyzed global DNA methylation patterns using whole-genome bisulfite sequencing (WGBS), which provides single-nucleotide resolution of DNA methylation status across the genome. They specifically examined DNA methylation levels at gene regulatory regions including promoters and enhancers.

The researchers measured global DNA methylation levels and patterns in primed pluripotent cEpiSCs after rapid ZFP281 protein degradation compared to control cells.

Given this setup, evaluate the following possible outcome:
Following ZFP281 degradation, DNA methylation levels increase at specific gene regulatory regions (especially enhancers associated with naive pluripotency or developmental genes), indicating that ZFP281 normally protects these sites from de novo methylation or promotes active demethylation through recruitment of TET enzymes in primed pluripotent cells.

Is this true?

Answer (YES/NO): NO